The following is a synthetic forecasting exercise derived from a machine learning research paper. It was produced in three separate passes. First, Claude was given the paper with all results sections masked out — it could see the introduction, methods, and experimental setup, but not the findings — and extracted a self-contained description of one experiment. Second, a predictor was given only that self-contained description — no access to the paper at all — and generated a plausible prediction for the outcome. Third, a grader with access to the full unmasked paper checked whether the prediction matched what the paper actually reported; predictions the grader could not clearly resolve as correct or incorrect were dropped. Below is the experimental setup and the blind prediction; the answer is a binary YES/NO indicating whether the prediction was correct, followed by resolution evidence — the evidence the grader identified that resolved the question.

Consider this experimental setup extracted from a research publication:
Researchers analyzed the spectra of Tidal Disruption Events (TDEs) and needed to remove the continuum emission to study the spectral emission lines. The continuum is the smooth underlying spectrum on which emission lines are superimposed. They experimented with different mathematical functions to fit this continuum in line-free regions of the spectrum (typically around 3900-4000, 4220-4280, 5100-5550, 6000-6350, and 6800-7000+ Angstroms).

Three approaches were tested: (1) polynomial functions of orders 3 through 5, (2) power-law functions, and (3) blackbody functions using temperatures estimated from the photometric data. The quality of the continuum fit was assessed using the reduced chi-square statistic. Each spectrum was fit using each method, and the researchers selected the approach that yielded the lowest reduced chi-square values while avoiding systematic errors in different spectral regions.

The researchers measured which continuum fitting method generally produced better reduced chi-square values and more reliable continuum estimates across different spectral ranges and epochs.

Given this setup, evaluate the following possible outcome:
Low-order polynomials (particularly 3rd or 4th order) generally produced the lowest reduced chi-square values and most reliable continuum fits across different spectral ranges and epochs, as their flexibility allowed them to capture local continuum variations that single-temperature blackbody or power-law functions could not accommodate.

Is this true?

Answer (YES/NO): YES